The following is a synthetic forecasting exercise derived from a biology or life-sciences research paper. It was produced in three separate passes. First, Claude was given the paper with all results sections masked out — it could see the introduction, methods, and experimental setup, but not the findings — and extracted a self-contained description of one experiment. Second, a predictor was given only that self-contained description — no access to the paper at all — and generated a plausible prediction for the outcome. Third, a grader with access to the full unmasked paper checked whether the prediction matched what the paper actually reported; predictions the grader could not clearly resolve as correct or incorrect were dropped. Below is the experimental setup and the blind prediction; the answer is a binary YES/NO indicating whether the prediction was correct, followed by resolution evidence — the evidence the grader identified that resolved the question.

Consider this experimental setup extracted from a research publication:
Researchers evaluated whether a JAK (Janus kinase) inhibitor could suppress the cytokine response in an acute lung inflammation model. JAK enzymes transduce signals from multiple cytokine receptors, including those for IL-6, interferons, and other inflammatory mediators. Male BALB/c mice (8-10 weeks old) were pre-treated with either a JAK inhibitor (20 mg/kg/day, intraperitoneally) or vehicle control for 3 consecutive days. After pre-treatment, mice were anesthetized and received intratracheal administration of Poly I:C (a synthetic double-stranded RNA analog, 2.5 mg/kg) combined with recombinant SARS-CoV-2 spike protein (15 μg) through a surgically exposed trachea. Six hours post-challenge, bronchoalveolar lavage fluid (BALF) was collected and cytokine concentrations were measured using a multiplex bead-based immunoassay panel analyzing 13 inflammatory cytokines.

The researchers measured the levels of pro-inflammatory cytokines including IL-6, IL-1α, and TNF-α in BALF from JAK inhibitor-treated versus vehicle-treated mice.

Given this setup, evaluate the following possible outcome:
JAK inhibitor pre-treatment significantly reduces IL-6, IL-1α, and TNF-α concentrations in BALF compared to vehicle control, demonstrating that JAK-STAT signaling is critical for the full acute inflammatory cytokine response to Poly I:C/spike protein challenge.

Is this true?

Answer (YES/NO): NO